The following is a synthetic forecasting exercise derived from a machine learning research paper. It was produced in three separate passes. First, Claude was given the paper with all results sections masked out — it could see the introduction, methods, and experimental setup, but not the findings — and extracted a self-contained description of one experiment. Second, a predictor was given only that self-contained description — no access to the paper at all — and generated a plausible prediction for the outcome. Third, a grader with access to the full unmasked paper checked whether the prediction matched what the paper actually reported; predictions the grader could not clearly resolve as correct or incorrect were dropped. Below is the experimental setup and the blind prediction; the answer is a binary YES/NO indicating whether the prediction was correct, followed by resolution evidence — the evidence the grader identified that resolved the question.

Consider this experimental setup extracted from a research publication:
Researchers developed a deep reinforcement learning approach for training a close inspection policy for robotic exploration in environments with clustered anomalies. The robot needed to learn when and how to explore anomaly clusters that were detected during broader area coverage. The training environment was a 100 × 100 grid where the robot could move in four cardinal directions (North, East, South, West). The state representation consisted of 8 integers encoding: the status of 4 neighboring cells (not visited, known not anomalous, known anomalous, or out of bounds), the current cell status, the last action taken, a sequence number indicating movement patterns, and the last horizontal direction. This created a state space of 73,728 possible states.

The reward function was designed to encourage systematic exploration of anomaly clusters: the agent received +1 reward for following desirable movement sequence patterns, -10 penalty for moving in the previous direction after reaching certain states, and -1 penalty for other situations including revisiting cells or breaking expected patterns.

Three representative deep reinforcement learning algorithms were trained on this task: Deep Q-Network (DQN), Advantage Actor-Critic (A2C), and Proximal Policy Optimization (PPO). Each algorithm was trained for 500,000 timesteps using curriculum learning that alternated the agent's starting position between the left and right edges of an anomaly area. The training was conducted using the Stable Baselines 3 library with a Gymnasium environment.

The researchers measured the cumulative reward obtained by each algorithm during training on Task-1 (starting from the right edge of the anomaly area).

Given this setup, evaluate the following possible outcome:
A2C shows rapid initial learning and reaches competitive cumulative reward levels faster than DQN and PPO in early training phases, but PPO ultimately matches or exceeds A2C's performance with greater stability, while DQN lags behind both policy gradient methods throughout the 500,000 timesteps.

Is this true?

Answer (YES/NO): NO